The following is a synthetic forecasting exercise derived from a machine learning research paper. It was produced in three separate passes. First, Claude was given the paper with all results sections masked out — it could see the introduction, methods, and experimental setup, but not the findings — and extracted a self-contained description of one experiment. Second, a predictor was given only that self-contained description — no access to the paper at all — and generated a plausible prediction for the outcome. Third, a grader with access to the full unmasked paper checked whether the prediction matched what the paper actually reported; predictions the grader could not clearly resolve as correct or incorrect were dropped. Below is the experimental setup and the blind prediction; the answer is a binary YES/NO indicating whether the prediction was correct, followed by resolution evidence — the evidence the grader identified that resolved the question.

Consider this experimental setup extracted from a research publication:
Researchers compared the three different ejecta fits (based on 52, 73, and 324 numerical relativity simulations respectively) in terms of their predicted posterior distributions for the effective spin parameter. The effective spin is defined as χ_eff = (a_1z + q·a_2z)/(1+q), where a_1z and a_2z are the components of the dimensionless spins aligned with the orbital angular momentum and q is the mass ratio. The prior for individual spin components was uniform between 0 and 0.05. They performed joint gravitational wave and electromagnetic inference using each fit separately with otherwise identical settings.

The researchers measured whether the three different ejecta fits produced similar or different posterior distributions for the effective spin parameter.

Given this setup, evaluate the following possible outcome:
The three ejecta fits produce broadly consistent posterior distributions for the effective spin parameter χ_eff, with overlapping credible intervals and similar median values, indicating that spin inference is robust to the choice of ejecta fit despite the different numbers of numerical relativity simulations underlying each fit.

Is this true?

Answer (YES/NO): NO